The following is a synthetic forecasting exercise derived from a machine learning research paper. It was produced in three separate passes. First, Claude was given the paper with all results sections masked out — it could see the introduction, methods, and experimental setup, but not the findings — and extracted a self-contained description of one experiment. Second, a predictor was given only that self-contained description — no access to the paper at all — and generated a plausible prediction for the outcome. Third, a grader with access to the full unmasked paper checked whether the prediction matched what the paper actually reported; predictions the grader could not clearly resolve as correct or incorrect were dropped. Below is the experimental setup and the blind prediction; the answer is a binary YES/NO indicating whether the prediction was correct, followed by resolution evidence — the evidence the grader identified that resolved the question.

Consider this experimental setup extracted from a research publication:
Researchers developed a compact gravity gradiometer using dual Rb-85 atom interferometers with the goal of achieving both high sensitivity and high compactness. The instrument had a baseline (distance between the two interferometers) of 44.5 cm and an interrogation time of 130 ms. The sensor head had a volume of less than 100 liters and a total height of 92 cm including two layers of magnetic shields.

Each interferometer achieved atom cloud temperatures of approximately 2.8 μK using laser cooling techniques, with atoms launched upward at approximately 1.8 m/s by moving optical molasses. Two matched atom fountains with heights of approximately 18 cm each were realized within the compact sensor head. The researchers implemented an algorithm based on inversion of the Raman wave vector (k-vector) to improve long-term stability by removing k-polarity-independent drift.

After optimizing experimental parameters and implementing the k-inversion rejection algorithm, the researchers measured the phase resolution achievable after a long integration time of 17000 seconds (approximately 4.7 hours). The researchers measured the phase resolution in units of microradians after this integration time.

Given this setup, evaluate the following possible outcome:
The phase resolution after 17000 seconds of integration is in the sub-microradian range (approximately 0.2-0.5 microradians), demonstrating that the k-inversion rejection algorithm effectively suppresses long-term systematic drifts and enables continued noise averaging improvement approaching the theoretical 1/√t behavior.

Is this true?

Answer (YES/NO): NO